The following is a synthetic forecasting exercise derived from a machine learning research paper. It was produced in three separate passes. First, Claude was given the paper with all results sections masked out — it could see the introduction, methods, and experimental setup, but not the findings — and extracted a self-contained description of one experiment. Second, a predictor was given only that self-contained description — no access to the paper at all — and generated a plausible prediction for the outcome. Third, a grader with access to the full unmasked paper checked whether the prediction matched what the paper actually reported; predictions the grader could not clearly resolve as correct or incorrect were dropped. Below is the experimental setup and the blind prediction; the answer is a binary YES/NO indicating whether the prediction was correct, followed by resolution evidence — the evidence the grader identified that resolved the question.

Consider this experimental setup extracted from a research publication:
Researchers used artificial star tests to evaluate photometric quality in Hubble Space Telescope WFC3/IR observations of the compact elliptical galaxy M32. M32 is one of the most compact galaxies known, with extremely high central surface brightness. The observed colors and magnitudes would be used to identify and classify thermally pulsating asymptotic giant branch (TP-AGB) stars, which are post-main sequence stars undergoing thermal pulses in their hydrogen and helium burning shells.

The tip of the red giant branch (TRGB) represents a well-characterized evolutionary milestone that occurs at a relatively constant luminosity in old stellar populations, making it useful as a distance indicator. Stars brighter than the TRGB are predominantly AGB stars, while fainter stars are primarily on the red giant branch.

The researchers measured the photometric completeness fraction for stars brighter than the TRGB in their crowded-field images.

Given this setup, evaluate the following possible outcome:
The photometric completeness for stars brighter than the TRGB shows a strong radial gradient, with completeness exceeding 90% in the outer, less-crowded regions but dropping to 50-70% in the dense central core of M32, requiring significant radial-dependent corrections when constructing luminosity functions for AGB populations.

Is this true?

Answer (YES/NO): NO